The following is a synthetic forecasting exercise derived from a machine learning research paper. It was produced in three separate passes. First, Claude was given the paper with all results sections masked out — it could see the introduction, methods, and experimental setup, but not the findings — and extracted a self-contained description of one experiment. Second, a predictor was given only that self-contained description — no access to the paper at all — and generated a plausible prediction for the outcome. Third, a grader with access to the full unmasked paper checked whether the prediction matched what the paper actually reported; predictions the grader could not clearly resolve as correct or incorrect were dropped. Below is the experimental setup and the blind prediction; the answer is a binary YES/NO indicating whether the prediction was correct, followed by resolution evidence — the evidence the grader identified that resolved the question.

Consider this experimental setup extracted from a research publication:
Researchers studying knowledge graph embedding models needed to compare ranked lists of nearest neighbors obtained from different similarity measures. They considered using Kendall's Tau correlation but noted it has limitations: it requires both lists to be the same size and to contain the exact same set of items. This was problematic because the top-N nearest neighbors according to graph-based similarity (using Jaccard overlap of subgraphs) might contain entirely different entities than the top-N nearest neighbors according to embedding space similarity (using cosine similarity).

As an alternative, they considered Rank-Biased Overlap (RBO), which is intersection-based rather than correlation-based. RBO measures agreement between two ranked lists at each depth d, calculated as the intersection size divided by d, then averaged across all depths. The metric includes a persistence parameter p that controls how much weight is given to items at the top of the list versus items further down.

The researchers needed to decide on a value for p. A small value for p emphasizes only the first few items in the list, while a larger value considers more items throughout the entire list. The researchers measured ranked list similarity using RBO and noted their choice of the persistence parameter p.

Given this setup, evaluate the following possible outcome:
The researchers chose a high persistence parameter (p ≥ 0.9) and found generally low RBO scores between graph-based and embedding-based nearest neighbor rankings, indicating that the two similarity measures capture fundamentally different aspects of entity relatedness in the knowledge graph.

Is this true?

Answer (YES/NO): YES